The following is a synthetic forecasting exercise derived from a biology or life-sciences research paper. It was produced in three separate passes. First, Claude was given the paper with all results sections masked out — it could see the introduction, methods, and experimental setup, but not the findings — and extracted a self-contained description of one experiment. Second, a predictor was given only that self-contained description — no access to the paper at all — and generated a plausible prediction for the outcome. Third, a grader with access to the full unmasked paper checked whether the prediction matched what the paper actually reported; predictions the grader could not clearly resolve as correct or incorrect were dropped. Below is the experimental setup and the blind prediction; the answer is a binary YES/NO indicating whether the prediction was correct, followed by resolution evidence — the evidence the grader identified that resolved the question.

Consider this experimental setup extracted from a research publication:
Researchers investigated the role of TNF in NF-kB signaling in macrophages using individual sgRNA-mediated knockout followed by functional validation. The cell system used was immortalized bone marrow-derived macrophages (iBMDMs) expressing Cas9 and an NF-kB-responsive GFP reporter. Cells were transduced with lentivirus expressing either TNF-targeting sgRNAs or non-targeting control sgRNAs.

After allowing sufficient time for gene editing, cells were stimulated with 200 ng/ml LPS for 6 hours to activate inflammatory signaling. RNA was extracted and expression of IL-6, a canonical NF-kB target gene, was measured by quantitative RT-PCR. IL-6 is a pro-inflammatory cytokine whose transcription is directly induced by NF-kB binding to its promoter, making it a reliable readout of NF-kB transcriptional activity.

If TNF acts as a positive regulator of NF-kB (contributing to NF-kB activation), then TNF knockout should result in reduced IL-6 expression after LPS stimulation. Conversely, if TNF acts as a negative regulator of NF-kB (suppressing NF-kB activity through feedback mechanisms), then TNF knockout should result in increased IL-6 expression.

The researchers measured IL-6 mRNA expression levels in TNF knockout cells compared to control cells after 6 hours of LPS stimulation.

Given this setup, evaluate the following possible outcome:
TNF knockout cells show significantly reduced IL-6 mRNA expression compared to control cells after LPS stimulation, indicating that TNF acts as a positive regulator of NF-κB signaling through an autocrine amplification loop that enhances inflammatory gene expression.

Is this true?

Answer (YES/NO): NO